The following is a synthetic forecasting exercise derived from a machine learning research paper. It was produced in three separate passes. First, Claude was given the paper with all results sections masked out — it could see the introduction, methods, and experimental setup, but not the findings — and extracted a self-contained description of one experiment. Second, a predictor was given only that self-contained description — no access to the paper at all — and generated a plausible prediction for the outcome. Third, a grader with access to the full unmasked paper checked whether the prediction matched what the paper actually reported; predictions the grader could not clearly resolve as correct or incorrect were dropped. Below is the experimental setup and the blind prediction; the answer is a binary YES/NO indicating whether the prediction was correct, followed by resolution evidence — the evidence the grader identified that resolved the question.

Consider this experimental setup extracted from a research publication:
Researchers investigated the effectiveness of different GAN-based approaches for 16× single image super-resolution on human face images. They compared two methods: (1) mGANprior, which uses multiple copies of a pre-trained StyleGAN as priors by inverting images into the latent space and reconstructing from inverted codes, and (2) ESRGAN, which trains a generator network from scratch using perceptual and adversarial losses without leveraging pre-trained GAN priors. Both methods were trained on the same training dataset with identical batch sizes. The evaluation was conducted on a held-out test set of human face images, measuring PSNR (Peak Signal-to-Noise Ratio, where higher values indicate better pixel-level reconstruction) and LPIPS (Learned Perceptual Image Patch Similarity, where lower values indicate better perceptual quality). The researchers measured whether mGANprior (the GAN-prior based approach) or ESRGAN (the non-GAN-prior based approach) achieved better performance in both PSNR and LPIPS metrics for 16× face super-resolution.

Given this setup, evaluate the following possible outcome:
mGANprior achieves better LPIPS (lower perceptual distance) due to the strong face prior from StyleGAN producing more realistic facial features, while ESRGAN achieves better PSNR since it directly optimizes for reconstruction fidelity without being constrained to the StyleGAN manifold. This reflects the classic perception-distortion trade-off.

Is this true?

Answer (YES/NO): NO